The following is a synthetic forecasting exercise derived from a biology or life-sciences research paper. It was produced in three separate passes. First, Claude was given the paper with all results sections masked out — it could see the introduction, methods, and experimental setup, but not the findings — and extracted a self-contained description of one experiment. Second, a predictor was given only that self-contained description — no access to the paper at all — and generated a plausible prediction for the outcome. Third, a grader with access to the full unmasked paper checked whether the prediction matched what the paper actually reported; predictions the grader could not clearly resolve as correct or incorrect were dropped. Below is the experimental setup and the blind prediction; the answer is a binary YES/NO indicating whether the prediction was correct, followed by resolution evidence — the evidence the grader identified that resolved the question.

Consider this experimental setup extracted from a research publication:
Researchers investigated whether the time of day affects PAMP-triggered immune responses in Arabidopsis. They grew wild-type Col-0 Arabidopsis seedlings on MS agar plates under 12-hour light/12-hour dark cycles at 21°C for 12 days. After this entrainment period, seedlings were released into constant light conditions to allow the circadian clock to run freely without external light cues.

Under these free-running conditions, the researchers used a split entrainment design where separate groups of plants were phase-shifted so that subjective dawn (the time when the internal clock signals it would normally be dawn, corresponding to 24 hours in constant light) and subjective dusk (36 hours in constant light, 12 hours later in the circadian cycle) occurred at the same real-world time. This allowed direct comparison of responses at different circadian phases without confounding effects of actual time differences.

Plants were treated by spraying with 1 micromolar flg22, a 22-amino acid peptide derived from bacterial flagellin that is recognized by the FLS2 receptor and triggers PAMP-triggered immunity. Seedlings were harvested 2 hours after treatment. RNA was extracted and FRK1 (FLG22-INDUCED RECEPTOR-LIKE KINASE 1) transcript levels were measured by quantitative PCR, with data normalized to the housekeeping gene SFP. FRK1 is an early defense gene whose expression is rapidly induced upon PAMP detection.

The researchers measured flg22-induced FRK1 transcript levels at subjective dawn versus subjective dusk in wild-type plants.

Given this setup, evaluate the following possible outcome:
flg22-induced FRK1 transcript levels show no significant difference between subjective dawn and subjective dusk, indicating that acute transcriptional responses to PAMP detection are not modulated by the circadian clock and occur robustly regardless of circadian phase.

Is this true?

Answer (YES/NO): NO